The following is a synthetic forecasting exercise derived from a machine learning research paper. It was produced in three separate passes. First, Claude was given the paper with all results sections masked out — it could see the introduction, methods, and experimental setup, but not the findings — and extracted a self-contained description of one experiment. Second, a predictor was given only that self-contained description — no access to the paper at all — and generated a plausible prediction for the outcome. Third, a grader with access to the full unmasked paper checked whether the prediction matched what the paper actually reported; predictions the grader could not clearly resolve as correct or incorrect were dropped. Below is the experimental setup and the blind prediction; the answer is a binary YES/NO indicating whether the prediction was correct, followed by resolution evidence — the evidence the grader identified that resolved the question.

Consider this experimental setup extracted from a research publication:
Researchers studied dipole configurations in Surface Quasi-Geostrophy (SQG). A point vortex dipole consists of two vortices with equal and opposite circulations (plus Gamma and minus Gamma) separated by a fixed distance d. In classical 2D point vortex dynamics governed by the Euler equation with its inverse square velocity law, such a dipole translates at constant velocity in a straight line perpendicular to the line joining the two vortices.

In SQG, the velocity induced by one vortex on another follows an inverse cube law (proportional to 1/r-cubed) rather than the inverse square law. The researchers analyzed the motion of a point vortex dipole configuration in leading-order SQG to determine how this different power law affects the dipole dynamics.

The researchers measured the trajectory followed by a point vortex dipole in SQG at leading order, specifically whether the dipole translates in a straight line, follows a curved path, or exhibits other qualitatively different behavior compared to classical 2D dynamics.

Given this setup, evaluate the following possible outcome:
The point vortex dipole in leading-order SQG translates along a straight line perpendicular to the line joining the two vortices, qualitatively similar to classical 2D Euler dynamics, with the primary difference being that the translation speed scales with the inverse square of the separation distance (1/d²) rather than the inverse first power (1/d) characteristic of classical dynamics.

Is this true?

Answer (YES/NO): YES